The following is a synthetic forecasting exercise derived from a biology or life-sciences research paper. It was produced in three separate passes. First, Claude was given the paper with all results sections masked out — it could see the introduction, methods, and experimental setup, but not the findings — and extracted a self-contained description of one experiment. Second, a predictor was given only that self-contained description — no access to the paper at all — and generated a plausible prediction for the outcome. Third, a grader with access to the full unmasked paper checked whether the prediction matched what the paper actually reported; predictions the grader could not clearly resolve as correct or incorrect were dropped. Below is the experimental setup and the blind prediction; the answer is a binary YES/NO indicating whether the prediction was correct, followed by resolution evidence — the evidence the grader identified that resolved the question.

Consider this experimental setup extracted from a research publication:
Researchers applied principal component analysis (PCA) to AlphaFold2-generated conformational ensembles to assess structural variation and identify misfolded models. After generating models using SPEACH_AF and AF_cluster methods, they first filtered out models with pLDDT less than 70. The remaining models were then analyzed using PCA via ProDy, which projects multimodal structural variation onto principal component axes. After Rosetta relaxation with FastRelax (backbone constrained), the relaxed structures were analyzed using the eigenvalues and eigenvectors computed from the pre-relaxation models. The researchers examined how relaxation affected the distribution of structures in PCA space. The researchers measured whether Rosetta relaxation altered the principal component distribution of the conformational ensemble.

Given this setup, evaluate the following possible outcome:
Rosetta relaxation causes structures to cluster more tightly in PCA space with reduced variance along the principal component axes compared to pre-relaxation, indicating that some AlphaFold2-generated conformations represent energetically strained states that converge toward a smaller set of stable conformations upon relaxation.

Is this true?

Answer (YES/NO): YES